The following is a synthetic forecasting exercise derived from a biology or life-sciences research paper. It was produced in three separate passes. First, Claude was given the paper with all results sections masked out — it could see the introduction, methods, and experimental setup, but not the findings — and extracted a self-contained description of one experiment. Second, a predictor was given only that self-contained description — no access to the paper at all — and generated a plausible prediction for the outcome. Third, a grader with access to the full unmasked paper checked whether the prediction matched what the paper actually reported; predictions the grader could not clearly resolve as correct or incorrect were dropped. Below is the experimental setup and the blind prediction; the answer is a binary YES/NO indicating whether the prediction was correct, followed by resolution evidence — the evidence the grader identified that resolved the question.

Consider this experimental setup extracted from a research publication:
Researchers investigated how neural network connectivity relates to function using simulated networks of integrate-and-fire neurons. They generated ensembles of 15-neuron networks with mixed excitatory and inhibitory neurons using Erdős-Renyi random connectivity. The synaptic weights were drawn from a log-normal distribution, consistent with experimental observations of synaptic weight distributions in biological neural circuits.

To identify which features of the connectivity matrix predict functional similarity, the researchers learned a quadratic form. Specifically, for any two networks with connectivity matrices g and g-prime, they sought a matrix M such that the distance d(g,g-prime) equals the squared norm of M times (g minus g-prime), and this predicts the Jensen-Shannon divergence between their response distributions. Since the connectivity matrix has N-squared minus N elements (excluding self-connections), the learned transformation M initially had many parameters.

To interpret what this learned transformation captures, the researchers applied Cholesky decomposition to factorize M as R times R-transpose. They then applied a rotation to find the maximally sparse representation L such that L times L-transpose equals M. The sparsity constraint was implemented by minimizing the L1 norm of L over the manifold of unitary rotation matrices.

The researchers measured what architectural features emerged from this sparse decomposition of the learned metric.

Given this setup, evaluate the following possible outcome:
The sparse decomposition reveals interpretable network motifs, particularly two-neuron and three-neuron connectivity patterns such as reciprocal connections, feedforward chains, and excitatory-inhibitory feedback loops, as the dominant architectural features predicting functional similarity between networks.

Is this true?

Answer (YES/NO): NO